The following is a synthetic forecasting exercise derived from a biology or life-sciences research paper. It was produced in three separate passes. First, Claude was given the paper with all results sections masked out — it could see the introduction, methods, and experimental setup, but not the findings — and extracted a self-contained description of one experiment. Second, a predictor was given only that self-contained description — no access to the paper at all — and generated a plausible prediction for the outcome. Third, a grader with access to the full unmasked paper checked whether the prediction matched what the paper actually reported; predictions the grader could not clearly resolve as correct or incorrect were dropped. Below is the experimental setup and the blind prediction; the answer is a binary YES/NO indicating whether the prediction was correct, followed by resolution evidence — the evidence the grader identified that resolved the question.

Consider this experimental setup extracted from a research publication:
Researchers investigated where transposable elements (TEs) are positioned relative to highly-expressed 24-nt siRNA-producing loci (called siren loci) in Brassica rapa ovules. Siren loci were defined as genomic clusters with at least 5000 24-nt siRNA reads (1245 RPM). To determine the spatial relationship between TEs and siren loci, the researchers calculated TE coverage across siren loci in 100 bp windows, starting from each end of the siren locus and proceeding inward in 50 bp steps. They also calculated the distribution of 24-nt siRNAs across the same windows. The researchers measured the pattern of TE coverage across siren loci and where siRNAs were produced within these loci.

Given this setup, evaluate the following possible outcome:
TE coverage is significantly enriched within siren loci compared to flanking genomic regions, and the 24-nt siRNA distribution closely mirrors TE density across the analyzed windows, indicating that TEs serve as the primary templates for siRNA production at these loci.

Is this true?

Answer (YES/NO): NO